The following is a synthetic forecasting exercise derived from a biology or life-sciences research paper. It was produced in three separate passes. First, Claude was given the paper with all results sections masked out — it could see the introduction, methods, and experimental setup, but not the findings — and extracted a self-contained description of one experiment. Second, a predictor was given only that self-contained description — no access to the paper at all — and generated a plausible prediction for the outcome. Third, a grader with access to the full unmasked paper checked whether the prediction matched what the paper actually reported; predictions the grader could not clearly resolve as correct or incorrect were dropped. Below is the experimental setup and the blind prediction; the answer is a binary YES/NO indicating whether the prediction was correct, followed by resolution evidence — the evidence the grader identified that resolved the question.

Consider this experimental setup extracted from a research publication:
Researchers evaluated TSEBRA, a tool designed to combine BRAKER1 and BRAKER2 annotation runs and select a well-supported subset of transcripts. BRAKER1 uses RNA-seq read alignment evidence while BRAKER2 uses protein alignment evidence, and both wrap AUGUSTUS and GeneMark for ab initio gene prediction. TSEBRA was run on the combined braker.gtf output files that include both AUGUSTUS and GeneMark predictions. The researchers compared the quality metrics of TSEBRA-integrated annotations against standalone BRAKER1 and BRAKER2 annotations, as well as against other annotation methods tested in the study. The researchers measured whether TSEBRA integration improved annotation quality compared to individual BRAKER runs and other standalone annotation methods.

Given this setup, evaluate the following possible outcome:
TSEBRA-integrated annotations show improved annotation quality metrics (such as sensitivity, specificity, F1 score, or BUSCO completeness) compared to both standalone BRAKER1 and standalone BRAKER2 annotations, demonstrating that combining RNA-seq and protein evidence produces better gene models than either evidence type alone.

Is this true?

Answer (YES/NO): NO